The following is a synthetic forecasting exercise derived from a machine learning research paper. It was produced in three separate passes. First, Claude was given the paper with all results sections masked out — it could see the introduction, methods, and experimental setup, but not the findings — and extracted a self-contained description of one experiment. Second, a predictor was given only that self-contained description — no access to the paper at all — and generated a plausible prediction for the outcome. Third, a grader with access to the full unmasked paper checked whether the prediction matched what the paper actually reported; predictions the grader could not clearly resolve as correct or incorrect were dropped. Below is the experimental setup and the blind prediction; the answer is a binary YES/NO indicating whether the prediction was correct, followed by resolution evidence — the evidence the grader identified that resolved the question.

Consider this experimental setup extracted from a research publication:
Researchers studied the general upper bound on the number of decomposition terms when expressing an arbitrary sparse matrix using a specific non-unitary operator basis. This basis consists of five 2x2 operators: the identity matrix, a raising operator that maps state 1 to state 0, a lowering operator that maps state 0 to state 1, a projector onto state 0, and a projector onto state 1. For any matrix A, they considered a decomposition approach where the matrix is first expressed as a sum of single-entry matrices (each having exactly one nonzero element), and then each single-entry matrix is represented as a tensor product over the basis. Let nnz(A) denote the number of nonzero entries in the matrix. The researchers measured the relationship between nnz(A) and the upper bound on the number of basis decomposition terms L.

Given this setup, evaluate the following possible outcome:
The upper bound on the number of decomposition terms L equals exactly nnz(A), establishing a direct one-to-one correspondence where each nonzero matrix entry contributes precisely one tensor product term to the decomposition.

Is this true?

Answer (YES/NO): YES